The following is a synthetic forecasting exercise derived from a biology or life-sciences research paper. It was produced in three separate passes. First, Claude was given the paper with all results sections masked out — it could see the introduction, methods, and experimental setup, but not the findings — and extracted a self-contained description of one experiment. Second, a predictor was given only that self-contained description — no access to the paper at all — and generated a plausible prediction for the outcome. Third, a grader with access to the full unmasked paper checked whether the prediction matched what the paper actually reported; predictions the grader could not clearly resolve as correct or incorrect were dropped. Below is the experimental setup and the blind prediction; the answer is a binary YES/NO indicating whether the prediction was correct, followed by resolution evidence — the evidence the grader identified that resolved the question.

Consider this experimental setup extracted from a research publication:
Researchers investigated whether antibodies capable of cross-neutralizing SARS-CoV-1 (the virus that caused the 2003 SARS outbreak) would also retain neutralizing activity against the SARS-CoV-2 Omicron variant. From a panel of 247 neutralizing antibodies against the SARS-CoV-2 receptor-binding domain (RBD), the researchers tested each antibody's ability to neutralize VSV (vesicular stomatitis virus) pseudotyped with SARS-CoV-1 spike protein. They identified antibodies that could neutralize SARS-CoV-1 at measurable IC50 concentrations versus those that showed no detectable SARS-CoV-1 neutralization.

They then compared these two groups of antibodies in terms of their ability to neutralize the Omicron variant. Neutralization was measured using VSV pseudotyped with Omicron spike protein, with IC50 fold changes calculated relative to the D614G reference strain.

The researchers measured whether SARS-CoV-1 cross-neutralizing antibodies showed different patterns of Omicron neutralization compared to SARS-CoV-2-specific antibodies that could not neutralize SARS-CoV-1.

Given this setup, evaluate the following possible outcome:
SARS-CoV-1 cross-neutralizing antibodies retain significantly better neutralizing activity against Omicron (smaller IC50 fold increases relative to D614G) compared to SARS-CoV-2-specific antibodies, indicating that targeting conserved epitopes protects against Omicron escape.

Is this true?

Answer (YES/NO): YES